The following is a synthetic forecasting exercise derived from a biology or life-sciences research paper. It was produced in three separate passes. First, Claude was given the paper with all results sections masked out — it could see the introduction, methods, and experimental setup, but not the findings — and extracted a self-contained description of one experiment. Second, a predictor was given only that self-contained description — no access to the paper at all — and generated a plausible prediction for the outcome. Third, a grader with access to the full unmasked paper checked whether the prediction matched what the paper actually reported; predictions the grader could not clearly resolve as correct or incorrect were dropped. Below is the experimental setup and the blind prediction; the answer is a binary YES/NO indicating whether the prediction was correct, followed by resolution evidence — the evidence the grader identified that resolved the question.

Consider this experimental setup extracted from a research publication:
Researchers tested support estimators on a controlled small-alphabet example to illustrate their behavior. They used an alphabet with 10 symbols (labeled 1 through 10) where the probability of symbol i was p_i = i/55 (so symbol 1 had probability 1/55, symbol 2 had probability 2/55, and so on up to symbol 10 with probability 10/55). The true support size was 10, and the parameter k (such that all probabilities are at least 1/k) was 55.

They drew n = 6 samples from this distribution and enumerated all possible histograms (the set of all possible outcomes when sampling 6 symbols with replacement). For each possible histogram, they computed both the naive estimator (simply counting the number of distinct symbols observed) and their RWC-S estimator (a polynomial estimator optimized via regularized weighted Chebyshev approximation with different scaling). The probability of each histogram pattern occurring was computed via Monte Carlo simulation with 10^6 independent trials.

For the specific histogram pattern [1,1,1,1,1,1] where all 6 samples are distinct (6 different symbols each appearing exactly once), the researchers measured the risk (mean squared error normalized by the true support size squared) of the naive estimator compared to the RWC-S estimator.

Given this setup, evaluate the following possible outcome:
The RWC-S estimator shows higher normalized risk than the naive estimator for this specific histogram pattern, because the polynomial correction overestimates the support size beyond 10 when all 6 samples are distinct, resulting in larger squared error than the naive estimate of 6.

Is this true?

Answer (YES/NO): NO